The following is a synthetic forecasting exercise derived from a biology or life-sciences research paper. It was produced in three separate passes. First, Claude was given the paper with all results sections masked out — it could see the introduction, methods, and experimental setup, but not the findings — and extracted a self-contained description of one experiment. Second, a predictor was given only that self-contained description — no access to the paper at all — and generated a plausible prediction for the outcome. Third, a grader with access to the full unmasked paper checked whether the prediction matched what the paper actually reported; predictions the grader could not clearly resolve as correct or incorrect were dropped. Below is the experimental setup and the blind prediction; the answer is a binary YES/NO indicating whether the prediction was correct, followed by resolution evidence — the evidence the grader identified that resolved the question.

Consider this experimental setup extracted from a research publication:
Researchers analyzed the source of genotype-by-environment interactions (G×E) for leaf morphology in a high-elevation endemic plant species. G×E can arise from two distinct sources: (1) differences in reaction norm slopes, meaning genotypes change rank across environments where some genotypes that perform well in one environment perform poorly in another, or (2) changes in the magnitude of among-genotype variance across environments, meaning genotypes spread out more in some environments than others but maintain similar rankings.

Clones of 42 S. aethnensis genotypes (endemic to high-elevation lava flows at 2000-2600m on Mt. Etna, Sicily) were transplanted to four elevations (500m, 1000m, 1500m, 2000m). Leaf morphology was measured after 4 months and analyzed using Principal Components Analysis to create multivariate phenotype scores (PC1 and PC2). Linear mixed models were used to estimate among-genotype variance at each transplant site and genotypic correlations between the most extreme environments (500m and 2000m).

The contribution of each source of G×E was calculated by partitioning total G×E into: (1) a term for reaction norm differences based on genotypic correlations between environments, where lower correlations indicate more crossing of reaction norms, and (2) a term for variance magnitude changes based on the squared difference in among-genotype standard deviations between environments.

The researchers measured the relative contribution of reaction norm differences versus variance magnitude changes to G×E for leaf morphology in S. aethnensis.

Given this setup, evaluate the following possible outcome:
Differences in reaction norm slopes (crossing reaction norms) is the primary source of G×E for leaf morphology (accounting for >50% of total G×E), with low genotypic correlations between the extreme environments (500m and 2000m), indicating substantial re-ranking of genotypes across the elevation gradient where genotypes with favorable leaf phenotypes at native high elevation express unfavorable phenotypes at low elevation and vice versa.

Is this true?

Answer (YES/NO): NO